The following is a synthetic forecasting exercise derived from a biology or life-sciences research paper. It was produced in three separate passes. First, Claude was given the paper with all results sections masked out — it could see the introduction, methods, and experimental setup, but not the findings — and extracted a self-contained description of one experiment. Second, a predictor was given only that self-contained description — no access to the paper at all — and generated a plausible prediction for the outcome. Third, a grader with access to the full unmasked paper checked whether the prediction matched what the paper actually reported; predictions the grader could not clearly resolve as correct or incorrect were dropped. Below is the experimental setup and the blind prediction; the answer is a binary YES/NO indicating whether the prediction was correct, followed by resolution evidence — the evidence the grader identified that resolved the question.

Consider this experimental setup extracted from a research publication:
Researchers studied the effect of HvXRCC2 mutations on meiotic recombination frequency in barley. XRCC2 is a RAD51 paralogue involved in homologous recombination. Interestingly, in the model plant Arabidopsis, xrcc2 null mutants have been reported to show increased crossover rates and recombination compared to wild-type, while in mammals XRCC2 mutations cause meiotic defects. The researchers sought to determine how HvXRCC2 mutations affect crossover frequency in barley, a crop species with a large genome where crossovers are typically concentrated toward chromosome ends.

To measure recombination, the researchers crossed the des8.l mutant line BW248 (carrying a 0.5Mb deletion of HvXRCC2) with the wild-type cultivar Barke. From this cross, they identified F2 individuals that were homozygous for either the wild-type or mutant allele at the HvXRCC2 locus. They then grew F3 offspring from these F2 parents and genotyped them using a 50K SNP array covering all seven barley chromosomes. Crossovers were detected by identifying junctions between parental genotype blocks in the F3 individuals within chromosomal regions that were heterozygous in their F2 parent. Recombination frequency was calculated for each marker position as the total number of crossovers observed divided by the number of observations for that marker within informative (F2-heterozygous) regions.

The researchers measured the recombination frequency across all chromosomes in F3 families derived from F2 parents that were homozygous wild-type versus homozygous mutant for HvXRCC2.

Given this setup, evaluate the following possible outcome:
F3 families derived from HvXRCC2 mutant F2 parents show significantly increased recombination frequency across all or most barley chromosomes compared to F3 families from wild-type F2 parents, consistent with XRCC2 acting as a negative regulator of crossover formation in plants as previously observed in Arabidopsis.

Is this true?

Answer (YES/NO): NO